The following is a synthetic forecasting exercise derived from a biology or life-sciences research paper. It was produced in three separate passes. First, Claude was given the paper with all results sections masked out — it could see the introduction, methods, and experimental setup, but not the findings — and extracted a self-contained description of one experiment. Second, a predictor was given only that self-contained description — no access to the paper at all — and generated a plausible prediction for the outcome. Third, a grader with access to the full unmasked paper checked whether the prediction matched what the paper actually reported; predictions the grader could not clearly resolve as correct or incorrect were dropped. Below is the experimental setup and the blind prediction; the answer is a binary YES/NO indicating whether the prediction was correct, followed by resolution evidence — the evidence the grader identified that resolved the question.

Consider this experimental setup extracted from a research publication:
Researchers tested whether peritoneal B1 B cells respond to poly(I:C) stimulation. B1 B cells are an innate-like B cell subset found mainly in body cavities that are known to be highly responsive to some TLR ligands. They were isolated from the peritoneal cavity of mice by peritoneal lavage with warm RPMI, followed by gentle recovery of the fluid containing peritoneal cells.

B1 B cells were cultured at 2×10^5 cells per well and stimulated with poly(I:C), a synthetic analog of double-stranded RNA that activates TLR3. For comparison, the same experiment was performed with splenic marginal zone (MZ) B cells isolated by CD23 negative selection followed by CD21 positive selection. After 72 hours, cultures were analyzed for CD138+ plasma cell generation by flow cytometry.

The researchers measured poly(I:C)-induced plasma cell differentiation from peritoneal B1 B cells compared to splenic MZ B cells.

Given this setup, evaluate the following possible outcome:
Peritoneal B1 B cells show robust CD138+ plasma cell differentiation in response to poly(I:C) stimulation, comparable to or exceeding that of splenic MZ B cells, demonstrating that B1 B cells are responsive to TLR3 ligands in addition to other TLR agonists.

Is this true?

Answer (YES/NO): NO